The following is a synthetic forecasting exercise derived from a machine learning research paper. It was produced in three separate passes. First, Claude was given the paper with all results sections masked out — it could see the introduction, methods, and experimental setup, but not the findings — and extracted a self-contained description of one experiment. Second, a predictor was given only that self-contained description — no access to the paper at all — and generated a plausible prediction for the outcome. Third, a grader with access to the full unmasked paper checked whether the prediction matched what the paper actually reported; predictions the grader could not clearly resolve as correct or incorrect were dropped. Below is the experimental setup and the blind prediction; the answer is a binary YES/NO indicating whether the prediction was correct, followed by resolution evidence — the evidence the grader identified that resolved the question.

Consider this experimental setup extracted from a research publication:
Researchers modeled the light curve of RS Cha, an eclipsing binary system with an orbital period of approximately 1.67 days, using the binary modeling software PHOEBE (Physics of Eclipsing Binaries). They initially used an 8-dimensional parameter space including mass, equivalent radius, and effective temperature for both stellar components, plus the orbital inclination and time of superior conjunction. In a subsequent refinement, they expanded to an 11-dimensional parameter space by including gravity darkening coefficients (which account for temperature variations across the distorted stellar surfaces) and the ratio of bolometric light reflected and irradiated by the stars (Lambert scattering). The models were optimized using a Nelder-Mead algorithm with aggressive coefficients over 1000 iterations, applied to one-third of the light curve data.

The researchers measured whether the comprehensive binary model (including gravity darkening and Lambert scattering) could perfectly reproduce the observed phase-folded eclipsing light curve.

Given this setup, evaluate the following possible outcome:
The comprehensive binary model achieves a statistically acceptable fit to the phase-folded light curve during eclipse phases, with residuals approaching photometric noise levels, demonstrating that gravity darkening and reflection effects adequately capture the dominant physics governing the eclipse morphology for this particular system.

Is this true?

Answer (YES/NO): NO